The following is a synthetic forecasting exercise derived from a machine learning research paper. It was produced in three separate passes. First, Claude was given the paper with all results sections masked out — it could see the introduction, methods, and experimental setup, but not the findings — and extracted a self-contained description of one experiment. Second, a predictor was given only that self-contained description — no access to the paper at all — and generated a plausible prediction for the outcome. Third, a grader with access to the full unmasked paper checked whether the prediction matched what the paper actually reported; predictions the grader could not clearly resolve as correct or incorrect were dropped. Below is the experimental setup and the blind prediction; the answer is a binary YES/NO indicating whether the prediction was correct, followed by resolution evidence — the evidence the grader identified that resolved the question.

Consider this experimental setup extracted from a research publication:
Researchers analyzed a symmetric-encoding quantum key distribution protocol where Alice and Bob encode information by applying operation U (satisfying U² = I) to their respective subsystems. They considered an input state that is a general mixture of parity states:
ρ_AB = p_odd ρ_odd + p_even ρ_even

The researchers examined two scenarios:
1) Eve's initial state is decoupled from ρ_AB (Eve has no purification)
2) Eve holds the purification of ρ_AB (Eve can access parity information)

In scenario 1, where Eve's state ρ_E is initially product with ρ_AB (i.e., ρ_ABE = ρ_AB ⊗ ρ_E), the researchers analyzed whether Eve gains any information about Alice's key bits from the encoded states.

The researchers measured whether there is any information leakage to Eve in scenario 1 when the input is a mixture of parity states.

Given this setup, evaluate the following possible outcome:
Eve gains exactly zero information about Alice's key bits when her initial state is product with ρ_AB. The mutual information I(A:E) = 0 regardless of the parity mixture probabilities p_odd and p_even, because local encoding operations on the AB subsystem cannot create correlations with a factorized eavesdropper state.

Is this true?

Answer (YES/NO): YES